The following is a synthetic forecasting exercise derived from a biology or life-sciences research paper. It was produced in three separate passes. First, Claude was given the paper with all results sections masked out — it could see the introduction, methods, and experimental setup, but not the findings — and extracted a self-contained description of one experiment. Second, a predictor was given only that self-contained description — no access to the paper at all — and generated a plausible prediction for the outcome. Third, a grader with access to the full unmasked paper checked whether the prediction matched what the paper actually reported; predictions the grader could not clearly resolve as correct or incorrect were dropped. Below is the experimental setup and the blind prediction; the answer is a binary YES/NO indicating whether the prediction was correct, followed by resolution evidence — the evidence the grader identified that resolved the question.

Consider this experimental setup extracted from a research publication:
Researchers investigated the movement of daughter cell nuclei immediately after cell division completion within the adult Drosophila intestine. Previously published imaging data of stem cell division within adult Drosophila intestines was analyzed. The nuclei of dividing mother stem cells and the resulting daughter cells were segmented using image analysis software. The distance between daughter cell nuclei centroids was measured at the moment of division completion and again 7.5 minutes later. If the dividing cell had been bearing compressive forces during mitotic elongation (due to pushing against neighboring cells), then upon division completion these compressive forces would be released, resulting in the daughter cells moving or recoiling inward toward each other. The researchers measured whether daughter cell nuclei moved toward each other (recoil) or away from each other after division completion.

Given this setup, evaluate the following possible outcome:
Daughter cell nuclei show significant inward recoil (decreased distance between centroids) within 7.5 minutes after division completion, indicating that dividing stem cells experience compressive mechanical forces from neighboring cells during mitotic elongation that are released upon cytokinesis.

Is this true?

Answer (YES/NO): YES